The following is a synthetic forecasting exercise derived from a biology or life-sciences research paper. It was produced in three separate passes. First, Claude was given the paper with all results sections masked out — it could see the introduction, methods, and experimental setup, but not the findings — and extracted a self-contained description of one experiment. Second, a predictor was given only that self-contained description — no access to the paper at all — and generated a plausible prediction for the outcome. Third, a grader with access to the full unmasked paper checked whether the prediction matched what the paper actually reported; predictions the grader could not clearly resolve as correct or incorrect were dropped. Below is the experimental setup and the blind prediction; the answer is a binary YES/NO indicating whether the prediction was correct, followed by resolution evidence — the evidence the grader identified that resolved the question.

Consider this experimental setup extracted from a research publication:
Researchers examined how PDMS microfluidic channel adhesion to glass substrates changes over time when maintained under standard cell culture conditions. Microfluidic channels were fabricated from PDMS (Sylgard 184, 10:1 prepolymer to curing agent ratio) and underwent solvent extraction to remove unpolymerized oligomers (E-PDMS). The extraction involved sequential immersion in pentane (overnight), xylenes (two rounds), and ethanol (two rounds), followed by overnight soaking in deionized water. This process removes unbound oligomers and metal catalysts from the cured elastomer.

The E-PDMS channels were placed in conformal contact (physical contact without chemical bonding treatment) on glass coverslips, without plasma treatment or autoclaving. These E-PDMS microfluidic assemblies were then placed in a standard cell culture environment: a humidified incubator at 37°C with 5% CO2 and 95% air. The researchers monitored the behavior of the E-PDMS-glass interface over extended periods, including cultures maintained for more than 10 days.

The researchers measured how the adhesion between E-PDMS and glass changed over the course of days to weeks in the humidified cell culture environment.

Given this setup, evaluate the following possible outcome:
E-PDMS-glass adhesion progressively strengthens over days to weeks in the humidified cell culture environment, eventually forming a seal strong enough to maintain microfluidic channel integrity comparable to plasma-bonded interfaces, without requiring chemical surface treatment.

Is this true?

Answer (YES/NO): NO